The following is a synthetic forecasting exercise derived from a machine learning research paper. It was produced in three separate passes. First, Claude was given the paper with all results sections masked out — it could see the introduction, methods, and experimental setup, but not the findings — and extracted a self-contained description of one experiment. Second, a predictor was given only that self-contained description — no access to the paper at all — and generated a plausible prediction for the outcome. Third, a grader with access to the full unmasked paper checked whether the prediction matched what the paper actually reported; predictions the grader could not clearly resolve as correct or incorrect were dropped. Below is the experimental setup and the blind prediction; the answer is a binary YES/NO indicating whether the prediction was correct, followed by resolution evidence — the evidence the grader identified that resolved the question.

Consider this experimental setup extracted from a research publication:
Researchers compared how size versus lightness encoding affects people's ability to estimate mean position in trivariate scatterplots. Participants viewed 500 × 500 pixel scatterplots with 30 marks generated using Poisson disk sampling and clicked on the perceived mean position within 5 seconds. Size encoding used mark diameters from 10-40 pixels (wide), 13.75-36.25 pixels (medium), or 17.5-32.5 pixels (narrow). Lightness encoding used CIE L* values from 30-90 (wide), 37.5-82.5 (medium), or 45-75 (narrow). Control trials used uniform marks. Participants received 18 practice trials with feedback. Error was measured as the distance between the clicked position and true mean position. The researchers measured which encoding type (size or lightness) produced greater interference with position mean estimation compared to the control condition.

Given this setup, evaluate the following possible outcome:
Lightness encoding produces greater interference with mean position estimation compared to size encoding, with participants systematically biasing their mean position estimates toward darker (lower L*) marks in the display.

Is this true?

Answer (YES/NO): NO